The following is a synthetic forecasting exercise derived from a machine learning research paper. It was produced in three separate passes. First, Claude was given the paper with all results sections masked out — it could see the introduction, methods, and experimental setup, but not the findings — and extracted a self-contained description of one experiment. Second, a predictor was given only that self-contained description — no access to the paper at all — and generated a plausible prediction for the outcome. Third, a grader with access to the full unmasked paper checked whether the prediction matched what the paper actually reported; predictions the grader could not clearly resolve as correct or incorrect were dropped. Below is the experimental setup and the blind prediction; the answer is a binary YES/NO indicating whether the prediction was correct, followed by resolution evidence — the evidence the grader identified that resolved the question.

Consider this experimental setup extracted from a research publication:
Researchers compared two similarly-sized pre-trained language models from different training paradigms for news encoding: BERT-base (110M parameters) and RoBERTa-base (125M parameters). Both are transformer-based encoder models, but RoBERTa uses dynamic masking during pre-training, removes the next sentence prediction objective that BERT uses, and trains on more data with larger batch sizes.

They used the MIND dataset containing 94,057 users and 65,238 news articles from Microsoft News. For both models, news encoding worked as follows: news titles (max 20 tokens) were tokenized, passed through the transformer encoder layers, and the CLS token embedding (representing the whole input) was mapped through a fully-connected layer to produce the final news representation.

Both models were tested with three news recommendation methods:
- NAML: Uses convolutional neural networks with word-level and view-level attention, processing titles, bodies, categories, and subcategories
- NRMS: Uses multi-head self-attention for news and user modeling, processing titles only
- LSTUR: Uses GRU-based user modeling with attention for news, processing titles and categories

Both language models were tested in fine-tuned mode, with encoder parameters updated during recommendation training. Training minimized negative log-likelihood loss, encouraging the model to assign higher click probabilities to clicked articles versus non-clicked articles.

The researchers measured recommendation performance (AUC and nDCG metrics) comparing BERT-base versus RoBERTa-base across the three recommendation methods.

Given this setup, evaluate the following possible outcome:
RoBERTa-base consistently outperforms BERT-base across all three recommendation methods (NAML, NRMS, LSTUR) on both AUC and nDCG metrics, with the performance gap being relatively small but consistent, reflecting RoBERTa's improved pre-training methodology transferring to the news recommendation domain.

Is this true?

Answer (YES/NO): NO